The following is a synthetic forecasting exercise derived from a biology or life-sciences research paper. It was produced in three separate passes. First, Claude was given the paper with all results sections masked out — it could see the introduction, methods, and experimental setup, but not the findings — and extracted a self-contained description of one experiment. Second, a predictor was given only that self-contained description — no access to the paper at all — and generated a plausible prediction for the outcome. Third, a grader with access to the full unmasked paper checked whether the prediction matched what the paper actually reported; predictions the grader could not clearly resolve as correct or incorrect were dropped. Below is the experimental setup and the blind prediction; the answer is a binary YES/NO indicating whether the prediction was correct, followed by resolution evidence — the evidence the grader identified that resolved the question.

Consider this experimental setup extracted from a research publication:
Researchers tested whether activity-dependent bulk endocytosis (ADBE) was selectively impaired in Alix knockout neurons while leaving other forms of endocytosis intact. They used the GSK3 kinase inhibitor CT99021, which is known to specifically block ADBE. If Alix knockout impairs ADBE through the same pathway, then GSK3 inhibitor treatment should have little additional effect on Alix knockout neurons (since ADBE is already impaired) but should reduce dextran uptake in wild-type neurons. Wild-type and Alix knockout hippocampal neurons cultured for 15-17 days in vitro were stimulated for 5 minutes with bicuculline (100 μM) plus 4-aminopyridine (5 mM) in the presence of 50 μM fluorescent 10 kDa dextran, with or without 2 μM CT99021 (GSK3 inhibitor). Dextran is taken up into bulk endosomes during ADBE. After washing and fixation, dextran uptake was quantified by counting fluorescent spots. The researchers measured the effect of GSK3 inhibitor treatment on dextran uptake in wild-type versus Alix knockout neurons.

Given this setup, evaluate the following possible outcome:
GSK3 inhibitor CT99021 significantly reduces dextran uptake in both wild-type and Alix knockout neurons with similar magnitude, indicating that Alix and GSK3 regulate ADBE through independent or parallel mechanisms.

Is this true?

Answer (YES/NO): NO